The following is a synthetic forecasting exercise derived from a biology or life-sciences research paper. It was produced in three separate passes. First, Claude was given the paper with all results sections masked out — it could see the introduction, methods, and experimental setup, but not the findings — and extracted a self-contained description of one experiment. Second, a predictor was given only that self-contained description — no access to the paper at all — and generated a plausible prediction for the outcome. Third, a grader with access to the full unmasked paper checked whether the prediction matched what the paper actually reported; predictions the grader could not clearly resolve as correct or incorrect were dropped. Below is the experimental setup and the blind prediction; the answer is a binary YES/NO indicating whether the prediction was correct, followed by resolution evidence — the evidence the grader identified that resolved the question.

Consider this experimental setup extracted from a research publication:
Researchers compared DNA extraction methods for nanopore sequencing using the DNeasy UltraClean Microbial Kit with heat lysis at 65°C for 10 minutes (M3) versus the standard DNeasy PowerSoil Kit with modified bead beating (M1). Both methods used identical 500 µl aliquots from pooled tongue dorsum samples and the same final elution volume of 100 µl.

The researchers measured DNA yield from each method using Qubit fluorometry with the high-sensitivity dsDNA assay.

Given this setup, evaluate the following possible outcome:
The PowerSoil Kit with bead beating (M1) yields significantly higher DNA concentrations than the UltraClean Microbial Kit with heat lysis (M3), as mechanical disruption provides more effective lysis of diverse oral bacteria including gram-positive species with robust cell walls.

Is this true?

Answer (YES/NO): NO